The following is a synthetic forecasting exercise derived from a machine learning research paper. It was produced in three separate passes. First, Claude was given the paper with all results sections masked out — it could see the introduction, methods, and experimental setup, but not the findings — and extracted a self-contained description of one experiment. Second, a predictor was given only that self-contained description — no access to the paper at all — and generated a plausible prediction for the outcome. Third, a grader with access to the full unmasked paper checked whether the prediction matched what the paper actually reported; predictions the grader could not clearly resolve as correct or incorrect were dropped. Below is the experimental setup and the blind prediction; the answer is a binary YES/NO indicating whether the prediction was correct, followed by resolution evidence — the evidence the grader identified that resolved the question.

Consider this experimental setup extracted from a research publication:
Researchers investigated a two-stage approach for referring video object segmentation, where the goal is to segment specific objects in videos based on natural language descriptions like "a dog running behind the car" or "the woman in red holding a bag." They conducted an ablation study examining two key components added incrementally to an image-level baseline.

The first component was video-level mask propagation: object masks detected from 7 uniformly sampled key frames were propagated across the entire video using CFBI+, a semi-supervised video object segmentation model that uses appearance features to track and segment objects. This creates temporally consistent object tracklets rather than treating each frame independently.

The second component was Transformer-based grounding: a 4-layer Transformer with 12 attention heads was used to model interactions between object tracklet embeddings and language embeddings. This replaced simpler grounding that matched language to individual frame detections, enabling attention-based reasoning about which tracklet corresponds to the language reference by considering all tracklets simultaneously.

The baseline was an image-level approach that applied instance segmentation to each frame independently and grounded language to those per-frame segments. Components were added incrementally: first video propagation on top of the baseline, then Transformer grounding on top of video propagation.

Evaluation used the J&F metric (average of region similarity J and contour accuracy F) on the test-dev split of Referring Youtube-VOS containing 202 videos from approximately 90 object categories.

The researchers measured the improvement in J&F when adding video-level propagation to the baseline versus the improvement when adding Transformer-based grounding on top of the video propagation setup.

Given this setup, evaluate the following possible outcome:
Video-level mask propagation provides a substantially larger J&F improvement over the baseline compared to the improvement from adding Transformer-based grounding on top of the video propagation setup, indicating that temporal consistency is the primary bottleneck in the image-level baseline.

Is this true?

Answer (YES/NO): NO